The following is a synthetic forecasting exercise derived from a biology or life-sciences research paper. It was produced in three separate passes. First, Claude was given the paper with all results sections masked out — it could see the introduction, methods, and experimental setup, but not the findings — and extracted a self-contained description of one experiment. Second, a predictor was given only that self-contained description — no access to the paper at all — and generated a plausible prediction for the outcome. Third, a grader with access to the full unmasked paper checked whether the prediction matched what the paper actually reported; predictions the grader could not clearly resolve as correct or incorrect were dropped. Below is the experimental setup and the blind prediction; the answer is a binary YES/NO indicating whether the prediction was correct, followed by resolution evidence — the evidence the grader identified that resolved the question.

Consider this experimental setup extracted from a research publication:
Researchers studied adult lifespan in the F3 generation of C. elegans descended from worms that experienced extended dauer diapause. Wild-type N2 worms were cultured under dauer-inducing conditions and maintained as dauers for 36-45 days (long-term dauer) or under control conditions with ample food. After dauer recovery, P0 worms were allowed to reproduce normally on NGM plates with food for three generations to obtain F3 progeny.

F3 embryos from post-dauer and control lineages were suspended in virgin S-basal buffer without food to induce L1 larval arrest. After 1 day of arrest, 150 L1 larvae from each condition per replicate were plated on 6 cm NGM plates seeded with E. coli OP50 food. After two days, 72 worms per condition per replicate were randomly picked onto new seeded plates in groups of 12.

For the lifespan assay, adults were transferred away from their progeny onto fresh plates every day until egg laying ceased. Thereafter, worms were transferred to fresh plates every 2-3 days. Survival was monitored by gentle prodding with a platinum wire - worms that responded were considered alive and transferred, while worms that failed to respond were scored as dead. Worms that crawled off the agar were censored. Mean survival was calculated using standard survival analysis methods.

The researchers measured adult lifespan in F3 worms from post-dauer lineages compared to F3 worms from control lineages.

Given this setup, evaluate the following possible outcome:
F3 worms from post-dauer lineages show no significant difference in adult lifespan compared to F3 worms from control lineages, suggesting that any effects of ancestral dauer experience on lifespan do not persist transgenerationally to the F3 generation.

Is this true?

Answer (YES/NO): NO